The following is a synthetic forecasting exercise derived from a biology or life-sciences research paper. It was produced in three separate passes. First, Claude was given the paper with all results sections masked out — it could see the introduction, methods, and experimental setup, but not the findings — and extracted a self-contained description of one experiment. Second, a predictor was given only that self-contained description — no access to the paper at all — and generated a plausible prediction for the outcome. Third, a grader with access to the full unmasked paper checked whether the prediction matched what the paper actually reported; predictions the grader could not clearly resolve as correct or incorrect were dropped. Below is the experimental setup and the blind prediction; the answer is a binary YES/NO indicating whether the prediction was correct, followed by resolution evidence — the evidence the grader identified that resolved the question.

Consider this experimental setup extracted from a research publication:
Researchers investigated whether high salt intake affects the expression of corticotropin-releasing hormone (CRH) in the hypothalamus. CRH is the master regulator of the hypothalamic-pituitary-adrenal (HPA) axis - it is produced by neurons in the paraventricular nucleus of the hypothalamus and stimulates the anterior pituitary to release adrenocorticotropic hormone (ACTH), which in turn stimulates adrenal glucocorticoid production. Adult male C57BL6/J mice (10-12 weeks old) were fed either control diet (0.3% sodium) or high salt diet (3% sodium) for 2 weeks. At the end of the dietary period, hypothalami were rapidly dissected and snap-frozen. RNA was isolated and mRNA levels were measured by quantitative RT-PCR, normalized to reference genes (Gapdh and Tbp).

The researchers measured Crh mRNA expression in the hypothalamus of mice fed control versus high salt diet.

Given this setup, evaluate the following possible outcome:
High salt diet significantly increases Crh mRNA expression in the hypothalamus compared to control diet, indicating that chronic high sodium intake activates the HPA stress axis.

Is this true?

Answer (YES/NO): YES